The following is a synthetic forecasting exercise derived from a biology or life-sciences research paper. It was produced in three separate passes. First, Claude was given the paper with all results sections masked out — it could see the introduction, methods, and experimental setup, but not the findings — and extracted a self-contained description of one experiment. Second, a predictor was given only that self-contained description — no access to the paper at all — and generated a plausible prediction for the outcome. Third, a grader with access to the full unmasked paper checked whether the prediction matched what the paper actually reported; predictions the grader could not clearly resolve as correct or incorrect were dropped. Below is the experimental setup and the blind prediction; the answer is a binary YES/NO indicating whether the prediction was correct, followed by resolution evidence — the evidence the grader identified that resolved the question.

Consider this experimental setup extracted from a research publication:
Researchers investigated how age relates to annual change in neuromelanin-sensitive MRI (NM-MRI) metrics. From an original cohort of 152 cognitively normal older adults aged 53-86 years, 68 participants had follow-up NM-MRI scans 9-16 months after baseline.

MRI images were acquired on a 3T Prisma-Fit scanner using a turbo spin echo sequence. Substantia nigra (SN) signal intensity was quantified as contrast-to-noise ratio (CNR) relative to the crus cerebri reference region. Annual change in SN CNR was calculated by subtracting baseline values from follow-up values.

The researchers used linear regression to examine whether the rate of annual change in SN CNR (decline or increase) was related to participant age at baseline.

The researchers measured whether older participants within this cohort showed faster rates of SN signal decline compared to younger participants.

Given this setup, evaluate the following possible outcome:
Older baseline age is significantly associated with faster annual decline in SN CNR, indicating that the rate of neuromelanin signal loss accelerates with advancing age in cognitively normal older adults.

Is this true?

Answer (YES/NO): NO